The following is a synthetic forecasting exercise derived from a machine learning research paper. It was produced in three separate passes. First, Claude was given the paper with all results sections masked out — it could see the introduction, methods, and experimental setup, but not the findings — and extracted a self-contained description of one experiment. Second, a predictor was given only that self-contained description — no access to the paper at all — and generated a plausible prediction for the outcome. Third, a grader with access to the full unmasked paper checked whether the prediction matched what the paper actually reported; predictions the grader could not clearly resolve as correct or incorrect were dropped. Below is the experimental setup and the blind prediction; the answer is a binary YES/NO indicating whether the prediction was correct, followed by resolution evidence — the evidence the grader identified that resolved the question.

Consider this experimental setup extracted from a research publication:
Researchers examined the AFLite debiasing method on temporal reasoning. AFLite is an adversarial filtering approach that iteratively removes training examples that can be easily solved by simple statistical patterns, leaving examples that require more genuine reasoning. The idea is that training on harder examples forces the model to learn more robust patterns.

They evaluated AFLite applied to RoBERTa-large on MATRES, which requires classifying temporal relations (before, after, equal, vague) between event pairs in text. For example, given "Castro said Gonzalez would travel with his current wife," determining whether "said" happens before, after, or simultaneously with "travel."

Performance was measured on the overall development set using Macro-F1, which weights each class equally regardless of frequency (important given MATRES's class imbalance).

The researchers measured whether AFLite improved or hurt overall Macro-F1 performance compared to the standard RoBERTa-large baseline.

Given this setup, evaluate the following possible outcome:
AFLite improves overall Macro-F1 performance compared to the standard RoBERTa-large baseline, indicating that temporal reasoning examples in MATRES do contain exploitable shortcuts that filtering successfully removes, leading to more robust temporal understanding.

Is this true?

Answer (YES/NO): NO